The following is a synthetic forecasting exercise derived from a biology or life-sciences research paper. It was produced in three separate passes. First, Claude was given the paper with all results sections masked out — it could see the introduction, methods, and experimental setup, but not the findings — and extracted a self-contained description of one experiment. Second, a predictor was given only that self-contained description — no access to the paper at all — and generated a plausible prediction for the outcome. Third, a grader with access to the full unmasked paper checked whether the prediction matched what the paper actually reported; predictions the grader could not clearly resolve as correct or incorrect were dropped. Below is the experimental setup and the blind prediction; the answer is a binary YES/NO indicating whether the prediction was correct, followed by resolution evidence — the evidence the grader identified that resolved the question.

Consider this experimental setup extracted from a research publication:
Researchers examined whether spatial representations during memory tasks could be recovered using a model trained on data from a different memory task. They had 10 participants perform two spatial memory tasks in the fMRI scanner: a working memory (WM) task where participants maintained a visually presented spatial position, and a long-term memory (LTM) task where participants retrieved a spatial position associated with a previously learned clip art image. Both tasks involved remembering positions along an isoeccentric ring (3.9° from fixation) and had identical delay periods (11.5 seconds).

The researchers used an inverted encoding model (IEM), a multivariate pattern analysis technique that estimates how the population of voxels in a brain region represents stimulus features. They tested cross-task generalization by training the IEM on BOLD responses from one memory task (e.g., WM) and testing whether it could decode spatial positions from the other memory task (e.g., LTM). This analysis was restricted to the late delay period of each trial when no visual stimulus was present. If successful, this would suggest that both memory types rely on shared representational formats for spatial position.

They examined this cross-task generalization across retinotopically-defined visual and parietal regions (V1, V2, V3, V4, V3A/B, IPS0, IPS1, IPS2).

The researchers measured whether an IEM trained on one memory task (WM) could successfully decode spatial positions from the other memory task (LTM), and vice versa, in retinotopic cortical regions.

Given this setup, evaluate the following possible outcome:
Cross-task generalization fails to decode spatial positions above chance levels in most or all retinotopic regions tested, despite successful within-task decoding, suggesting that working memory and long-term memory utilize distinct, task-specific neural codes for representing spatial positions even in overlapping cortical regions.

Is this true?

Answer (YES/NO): NO